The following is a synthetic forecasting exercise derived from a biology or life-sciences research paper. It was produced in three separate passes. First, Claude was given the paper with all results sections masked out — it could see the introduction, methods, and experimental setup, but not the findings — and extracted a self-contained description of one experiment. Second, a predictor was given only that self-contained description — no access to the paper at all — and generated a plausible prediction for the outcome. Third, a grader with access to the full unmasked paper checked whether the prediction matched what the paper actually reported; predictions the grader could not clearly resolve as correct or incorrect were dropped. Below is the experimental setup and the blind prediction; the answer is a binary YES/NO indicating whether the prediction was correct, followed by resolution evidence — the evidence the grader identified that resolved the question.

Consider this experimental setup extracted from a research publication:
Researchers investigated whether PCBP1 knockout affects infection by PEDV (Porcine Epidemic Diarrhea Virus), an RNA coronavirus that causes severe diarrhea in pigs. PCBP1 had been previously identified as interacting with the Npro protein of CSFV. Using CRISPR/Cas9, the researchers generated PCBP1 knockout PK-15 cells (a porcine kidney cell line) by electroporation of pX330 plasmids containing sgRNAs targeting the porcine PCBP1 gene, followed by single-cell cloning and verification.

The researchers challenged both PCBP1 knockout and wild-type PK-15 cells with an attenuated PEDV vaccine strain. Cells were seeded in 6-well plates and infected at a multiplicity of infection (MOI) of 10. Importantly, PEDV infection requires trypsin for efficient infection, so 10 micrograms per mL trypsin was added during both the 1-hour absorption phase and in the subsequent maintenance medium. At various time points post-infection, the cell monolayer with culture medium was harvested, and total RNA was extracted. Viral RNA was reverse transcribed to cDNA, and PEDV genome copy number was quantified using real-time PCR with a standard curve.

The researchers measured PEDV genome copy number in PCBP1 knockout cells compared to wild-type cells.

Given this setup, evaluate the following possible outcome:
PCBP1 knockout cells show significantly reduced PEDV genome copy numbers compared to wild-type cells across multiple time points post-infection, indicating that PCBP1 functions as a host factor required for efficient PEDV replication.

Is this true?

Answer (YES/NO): NO